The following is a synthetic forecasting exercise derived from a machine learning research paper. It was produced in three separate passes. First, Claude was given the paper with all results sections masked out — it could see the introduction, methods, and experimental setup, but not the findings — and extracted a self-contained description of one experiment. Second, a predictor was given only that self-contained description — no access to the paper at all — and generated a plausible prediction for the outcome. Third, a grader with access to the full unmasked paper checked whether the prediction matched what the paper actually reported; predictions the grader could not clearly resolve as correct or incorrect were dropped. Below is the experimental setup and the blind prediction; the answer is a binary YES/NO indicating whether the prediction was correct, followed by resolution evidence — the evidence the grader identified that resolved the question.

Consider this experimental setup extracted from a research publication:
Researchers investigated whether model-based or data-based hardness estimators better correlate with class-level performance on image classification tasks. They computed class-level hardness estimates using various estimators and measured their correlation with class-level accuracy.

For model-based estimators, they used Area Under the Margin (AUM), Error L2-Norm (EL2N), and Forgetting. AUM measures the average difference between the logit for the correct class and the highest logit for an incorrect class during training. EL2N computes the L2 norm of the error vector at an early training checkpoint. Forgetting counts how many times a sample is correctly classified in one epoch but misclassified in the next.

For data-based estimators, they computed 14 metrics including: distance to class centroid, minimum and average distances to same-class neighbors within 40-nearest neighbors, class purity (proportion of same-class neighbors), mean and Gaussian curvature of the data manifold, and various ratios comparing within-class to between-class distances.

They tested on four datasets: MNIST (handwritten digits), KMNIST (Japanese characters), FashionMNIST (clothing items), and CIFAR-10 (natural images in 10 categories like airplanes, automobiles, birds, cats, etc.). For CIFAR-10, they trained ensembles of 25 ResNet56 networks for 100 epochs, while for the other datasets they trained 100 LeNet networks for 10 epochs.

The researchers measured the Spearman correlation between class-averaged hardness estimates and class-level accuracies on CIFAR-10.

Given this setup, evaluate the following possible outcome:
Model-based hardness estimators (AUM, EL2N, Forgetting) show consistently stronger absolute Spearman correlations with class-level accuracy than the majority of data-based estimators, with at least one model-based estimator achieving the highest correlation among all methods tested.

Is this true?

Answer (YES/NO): YES